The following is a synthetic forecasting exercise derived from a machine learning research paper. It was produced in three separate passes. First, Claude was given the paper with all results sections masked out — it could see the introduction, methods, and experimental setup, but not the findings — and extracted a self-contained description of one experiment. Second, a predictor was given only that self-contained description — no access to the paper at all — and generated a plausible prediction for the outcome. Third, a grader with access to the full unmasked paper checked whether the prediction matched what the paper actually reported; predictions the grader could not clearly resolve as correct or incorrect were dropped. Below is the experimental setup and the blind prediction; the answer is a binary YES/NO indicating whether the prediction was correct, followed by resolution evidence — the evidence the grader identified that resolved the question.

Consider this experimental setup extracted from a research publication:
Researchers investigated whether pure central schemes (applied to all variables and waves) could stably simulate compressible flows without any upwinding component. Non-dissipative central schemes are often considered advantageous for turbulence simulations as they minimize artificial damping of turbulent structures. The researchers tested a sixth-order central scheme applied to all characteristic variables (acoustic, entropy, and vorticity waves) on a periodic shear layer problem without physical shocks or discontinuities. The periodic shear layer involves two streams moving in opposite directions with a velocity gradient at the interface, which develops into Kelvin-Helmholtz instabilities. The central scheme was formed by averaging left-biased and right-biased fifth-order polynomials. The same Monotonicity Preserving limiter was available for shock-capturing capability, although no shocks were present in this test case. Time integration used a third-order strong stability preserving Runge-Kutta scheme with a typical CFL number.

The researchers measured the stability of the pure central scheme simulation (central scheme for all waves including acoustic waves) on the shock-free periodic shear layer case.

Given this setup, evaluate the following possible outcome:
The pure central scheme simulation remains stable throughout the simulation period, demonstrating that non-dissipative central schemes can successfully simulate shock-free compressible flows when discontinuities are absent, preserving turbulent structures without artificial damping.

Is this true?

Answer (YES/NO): NO